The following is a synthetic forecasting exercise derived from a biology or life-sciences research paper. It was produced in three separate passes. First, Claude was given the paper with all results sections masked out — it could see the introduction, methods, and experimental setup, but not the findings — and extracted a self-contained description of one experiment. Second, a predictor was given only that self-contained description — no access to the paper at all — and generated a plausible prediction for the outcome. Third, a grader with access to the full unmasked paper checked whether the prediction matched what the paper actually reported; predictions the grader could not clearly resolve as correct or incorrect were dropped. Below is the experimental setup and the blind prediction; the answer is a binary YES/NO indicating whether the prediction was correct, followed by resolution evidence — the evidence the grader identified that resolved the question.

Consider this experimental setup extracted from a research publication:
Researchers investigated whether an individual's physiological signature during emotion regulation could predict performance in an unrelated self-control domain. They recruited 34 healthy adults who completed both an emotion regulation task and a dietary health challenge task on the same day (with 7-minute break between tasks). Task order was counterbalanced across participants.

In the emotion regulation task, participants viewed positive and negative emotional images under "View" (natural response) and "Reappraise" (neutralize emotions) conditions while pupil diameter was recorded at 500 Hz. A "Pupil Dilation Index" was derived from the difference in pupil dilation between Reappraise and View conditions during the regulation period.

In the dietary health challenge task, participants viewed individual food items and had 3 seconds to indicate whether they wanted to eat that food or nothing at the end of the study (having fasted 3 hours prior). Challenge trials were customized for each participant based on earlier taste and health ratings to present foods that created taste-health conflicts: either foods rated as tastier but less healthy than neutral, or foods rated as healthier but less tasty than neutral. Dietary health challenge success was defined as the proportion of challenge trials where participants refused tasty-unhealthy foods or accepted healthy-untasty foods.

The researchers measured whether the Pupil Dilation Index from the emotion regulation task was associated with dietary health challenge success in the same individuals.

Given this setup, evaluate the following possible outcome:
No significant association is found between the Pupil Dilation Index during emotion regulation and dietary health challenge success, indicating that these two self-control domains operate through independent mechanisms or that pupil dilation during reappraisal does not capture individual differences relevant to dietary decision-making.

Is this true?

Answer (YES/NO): NO